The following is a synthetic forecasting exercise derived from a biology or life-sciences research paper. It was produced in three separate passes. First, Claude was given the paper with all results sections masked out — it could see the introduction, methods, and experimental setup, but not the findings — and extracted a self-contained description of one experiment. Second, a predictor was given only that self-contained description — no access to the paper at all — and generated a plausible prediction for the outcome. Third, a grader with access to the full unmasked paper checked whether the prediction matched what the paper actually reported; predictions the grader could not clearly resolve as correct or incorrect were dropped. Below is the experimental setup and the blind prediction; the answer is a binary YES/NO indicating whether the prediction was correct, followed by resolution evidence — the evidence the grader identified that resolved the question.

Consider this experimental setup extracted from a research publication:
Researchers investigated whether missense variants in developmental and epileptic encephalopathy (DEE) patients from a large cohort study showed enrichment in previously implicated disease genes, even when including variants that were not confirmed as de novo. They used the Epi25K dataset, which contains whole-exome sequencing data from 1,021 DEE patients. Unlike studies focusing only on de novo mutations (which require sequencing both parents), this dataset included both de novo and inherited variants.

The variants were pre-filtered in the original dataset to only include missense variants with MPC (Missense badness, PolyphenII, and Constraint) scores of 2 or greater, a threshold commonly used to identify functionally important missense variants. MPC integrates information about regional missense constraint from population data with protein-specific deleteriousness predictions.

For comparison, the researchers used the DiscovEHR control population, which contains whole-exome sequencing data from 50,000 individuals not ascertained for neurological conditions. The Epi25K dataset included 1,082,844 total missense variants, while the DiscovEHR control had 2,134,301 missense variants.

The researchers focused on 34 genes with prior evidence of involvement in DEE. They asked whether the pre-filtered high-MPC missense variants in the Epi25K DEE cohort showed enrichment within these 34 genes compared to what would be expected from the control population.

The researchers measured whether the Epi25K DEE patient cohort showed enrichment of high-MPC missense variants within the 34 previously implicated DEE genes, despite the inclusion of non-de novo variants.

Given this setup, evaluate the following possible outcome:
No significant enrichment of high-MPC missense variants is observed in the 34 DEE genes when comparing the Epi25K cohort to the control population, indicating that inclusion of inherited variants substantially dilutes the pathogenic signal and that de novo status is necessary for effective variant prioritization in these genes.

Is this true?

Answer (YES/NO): NO